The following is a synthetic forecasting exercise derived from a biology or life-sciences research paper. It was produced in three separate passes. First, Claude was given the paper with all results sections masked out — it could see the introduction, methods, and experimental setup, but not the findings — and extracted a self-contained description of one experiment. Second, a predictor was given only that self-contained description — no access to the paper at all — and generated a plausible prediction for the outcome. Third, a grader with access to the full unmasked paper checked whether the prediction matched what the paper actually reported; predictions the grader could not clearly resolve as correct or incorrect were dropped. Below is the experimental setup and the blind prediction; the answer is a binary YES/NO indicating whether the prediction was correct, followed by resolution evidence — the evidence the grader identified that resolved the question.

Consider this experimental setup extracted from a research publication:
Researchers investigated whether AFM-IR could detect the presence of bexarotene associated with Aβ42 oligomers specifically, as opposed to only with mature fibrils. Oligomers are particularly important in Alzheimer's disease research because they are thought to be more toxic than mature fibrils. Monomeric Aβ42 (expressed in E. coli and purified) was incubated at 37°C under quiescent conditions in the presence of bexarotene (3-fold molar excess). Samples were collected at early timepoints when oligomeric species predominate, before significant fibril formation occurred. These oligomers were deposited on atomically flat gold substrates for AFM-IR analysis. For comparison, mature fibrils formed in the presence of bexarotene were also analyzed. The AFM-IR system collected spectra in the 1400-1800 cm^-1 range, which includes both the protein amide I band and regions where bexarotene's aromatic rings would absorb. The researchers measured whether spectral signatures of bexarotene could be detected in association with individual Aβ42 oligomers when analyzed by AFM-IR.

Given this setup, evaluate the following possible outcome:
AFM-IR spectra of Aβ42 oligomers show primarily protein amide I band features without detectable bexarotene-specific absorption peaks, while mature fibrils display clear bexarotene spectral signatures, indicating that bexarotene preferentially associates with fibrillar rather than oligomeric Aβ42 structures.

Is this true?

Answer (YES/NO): NO